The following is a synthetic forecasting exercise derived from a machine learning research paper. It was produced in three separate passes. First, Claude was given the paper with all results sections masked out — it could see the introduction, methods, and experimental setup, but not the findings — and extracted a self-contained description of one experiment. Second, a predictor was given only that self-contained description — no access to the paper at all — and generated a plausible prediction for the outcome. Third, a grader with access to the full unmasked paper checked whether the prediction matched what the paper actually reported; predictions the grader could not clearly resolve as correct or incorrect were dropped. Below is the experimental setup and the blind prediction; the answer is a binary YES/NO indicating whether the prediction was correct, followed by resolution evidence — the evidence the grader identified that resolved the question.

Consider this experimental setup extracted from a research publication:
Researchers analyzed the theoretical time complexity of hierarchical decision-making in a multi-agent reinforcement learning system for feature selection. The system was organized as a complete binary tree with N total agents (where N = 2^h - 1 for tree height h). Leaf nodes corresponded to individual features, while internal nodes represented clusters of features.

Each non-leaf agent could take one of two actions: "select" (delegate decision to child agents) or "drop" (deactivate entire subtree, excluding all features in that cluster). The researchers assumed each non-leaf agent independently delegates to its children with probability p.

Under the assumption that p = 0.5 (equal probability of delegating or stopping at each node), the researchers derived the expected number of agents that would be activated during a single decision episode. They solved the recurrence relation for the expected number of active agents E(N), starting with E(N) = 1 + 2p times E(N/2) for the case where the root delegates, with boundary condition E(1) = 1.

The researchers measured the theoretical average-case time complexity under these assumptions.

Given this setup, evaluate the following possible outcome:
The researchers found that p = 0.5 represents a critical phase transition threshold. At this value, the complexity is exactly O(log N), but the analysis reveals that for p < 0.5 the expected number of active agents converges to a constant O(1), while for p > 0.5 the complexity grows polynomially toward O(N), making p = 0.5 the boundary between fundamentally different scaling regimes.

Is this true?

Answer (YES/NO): NO